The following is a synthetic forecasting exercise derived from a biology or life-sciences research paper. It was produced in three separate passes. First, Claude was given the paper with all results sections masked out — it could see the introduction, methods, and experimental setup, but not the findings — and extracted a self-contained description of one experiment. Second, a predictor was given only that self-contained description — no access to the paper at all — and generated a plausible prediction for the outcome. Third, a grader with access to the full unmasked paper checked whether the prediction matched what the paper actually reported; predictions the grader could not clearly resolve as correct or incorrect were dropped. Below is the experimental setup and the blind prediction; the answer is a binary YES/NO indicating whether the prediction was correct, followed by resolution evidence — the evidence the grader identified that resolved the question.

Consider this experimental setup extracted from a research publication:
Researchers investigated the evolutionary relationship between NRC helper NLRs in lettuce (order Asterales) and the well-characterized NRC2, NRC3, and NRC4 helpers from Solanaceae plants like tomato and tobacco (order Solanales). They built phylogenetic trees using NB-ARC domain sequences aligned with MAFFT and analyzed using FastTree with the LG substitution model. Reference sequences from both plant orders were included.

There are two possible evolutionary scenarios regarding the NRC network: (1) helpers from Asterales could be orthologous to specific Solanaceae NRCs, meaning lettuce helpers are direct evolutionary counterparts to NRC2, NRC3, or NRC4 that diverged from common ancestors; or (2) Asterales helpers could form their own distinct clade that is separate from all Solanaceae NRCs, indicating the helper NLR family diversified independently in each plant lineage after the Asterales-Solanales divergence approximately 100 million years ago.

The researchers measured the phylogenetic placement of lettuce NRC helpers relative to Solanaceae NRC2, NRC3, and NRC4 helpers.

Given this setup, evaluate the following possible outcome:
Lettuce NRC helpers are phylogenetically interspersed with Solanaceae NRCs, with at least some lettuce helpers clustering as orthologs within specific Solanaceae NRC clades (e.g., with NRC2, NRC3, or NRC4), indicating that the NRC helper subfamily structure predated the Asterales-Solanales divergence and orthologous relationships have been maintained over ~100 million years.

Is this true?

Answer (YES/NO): NO